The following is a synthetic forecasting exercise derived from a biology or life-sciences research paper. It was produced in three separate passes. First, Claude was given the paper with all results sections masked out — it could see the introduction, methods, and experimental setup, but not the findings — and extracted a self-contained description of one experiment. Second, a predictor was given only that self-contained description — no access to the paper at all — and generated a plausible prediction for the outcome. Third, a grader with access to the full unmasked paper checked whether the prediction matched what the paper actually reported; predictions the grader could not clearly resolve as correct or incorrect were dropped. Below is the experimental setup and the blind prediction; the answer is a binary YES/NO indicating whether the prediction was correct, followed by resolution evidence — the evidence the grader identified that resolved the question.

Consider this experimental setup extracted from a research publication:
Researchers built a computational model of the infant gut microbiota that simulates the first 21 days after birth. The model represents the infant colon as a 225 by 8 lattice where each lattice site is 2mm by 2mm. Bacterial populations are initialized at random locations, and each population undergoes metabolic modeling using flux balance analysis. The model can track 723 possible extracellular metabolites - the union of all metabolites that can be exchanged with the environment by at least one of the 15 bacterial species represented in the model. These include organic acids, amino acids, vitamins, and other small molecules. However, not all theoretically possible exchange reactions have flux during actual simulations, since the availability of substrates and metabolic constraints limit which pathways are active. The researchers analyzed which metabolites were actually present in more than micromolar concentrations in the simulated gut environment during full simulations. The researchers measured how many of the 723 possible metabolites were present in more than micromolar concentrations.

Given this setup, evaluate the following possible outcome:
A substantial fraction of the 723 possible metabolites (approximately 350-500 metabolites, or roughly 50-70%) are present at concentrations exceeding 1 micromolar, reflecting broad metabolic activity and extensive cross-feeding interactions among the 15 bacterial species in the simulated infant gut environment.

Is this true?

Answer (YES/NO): NO